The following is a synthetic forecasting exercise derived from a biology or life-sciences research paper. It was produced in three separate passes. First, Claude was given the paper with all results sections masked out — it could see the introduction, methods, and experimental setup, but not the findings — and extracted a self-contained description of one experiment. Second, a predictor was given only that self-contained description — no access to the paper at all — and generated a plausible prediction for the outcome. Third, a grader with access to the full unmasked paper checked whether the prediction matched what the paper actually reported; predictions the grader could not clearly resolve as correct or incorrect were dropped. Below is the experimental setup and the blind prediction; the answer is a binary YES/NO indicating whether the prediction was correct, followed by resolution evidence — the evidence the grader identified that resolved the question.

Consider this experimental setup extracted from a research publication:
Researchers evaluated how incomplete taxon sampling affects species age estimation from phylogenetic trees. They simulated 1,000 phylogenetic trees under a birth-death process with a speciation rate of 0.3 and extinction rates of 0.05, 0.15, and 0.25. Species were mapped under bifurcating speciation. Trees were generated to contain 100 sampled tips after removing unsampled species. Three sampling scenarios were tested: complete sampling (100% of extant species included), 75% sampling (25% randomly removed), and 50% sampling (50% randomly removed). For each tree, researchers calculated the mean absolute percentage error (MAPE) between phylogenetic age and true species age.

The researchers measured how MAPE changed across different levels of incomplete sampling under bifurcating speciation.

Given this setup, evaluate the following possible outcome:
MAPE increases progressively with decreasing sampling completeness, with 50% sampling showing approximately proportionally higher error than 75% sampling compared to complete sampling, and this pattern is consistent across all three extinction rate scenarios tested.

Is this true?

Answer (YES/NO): NO